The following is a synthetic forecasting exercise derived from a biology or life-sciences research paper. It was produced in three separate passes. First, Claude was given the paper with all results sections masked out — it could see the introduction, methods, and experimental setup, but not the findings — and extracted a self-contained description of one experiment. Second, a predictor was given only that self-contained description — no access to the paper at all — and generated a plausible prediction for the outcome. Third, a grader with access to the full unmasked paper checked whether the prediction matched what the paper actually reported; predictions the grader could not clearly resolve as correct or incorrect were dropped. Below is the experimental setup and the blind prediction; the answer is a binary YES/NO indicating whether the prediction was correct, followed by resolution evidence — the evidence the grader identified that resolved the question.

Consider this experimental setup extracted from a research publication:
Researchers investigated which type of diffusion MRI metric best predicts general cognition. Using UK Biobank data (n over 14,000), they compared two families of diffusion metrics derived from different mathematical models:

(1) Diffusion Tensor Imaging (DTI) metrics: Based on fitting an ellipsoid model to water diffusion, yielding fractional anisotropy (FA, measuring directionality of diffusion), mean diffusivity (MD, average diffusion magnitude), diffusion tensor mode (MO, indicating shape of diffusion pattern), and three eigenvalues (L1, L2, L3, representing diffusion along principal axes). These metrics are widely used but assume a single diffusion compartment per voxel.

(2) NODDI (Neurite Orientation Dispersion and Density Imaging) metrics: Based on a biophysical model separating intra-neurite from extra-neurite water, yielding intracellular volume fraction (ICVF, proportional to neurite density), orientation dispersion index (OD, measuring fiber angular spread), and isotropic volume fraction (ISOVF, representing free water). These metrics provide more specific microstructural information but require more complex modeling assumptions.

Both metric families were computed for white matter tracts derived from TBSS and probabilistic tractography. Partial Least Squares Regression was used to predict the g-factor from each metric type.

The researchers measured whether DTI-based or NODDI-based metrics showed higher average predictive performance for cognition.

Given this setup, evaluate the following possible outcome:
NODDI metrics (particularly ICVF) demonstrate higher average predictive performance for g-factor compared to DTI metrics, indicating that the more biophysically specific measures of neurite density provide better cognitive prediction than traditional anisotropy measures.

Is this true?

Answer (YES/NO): NO